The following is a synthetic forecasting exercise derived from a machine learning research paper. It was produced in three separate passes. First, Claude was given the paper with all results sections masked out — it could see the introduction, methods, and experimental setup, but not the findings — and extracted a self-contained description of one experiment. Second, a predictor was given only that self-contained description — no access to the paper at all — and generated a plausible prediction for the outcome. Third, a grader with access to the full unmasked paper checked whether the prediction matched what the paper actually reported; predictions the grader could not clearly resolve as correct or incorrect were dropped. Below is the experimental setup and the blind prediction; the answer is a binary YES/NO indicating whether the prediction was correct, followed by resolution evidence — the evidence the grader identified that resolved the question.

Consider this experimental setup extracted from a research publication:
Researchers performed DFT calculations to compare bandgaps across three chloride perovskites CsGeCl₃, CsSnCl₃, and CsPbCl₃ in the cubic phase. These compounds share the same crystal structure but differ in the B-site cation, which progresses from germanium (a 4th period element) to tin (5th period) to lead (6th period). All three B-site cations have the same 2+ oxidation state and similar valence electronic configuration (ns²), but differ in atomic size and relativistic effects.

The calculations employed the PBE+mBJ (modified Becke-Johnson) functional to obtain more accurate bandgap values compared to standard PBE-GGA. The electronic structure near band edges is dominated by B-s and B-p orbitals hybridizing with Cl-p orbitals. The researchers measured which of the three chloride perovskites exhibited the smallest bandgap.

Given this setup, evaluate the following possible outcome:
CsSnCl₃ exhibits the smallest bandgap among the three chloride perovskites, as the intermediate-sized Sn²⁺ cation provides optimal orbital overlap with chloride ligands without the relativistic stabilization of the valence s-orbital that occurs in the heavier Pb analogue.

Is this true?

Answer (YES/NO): YES